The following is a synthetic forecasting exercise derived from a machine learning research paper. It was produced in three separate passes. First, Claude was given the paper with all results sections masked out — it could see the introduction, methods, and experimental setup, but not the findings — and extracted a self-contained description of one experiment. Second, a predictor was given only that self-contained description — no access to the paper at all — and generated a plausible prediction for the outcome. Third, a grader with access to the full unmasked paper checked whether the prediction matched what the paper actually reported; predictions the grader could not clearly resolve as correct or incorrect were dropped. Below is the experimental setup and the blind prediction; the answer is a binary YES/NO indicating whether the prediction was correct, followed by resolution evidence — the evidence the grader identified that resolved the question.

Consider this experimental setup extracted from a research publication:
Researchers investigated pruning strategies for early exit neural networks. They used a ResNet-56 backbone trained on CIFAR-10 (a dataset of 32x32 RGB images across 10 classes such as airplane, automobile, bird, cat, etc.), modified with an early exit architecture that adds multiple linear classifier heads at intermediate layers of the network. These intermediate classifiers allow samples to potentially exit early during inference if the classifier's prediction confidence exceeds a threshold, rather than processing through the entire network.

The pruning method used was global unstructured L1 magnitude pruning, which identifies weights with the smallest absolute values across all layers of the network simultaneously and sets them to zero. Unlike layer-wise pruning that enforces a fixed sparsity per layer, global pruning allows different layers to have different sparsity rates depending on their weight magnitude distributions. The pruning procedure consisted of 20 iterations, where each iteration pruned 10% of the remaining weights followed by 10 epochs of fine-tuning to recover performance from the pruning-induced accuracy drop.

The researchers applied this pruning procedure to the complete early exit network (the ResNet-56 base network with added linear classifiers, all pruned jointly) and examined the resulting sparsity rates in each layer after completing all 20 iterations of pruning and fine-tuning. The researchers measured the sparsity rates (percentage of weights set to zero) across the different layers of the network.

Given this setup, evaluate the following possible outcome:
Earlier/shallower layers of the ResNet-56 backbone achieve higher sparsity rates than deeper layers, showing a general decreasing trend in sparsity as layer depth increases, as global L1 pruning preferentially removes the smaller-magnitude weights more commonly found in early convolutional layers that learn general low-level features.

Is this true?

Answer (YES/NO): NO